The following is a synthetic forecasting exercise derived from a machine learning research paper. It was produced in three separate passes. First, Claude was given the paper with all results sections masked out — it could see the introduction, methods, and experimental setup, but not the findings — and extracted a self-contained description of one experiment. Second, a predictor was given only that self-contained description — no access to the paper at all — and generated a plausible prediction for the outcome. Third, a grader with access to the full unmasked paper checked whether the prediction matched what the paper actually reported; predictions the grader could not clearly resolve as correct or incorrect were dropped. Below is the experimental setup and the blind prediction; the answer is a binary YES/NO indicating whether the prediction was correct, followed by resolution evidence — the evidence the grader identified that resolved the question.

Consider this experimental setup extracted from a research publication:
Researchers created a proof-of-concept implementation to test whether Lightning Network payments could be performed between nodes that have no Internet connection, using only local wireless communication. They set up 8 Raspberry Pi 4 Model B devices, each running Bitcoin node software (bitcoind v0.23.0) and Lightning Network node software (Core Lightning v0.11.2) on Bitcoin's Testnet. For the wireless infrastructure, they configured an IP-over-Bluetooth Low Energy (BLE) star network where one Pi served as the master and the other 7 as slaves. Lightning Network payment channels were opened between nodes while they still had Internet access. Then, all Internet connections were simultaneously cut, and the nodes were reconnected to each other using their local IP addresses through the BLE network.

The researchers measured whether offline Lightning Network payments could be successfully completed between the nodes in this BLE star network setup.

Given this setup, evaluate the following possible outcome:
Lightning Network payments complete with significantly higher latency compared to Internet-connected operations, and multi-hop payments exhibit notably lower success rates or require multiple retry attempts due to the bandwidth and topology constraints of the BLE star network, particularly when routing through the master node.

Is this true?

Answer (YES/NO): NO